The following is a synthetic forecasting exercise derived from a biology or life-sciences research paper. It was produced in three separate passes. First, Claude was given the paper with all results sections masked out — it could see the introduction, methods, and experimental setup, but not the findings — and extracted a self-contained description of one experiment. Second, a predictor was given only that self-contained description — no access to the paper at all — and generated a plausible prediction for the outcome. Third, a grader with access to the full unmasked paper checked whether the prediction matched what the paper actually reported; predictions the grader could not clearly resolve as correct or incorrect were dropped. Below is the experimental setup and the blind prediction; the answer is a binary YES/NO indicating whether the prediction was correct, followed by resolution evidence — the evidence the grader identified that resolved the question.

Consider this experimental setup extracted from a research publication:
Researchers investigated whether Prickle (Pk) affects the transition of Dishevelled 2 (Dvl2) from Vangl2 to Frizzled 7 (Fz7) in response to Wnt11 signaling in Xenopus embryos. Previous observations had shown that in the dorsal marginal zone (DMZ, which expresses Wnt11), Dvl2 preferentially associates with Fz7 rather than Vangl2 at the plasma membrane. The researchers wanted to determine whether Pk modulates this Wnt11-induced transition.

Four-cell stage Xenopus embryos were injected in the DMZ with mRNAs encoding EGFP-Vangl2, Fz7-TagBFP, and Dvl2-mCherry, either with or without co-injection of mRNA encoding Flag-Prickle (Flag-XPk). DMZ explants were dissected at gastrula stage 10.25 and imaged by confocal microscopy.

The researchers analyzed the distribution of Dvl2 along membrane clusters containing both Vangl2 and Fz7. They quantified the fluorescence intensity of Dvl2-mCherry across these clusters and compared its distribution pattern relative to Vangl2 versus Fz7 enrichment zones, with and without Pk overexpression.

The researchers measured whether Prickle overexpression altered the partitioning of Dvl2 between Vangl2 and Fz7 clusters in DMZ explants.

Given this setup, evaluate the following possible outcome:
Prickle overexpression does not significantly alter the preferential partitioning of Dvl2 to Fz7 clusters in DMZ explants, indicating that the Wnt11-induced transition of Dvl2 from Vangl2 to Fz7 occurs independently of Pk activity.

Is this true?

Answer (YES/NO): NO